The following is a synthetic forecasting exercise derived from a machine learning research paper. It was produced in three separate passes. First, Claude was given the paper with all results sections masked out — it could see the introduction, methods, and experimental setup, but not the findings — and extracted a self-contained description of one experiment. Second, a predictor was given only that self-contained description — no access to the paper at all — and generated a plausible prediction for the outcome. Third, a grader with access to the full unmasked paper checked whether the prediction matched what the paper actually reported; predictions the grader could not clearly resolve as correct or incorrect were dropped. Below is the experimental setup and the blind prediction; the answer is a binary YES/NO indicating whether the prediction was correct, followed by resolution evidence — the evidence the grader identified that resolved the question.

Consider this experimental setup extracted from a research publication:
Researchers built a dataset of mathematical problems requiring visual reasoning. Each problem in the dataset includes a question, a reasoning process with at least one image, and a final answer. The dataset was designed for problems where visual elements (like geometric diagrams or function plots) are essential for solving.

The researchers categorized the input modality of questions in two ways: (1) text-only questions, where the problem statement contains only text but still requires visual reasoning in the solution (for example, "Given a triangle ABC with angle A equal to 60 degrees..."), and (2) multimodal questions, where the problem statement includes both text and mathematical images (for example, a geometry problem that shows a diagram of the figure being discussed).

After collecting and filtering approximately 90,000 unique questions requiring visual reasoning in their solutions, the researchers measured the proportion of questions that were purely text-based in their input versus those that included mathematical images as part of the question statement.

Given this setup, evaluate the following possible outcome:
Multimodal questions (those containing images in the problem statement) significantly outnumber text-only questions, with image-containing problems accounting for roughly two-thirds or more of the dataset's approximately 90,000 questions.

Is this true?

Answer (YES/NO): YES